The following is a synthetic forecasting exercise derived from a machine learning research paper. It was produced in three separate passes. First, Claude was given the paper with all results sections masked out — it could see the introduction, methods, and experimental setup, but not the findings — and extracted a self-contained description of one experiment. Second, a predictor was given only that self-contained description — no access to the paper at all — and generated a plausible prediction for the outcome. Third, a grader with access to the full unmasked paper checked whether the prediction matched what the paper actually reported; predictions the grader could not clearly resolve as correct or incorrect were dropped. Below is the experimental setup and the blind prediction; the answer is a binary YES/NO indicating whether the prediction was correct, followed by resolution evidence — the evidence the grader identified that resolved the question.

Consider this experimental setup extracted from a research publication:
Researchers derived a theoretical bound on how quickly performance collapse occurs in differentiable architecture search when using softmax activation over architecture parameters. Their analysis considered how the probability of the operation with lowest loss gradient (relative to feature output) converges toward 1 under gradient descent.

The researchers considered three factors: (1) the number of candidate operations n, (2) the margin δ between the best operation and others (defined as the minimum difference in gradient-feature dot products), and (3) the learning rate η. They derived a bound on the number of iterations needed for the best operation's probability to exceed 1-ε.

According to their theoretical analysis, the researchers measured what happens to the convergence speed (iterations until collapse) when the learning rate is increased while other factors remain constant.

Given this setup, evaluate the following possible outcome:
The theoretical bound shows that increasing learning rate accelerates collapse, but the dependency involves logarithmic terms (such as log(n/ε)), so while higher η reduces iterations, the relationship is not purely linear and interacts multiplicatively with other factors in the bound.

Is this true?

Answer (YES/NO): NO